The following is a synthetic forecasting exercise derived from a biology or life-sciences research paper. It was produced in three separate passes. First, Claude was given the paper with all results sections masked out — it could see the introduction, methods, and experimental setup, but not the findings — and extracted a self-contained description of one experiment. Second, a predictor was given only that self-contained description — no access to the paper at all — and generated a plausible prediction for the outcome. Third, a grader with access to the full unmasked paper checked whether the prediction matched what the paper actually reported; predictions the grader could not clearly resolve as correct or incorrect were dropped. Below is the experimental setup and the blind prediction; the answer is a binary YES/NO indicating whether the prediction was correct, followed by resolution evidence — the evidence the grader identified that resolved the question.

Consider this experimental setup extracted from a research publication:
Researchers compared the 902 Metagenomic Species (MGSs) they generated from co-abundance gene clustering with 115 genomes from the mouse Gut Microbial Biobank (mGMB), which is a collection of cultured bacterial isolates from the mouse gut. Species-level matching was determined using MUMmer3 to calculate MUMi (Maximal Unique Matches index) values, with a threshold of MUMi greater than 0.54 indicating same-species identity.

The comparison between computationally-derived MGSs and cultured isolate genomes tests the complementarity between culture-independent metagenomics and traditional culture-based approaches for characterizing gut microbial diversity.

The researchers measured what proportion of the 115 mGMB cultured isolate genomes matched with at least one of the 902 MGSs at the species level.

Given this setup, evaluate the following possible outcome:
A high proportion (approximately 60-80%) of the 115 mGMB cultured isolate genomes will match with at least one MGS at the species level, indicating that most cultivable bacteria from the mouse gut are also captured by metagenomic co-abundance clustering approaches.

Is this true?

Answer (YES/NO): NO